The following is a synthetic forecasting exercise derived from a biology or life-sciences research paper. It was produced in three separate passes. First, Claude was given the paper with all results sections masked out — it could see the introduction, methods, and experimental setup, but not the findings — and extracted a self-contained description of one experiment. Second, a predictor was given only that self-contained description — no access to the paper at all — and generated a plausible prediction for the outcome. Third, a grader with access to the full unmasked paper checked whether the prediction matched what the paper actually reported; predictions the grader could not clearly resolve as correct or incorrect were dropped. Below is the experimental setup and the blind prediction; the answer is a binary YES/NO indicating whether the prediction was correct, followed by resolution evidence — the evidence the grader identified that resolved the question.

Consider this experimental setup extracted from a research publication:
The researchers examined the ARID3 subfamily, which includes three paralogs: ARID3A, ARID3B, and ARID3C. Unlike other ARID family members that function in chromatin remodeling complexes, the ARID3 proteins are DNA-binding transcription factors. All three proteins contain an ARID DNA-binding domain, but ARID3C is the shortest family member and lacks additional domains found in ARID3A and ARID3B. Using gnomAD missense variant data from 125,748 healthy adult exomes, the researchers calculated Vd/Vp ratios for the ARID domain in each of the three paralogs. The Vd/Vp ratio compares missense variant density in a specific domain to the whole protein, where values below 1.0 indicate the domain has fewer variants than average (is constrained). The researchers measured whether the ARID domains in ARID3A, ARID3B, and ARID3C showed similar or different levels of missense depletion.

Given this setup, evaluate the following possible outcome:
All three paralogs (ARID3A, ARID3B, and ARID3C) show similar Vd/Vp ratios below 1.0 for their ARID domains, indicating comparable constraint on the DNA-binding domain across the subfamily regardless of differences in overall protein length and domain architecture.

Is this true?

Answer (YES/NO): NO